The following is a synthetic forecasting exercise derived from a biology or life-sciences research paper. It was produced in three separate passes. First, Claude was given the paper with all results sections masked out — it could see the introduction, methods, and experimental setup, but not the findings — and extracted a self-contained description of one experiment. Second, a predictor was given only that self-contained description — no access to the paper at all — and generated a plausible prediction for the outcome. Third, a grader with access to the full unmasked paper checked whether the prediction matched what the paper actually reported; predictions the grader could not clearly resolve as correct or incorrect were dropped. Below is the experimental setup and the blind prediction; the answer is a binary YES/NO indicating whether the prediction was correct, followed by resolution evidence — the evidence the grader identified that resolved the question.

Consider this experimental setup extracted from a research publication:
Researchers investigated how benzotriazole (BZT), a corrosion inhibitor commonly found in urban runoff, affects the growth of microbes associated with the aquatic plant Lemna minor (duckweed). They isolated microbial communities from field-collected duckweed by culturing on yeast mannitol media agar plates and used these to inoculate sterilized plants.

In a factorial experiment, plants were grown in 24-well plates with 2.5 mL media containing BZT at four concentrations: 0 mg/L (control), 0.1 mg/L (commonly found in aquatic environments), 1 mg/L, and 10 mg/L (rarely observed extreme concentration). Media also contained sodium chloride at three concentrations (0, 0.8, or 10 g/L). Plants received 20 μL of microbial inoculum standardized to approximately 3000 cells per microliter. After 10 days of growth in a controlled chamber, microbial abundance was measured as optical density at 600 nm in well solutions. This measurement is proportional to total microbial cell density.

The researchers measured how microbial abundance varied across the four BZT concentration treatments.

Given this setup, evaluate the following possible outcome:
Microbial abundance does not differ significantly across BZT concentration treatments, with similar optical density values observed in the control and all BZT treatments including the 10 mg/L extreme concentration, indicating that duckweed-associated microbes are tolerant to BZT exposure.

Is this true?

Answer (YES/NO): YES